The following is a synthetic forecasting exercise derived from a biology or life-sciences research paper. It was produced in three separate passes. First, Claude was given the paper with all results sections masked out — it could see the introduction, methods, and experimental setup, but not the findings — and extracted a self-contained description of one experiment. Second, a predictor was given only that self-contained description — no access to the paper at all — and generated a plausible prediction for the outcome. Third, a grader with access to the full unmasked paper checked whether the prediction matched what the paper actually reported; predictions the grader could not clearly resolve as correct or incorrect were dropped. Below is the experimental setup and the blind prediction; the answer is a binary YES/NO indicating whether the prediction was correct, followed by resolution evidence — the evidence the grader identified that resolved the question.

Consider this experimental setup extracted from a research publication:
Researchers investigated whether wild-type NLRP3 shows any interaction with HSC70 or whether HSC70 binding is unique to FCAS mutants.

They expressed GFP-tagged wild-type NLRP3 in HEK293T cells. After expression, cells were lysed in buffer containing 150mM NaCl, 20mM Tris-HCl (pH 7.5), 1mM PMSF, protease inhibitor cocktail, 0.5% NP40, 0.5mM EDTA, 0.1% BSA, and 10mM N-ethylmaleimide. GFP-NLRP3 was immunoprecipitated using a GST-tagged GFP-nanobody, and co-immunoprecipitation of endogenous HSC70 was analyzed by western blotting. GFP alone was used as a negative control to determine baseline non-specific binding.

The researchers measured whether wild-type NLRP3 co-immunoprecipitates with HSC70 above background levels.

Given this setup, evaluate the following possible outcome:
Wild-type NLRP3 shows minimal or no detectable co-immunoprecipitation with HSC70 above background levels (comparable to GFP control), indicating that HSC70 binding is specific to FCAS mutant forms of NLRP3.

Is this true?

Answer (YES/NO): NO